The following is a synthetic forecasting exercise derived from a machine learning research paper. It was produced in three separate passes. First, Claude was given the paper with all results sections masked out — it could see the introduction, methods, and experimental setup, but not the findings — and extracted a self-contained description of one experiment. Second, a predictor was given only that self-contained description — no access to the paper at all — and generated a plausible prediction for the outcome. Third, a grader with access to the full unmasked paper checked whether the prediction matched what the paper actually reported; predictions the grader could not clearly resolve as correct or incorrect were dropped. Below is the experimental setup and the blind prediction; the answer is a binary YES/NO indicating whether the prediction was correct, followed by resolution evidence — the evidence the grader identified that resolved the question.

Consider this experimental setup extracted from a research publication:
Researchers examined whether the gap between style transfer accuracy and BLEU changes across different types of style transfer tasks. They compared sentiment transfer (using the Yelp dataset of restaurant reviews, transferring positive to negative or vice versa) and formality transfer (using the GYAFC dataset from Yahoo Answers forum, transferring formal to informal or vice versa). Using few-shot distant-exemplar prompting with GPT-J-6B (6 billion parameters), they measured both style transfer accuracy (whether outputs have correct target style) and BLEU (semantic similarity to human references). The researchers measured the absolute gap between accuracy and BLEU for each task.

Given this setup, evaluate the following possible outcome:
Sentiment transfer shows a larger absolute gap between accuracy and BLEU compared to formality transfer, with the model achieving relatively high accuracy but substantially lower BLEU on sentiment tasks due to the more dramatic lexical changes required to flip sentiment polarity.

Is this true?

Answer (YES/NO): YES